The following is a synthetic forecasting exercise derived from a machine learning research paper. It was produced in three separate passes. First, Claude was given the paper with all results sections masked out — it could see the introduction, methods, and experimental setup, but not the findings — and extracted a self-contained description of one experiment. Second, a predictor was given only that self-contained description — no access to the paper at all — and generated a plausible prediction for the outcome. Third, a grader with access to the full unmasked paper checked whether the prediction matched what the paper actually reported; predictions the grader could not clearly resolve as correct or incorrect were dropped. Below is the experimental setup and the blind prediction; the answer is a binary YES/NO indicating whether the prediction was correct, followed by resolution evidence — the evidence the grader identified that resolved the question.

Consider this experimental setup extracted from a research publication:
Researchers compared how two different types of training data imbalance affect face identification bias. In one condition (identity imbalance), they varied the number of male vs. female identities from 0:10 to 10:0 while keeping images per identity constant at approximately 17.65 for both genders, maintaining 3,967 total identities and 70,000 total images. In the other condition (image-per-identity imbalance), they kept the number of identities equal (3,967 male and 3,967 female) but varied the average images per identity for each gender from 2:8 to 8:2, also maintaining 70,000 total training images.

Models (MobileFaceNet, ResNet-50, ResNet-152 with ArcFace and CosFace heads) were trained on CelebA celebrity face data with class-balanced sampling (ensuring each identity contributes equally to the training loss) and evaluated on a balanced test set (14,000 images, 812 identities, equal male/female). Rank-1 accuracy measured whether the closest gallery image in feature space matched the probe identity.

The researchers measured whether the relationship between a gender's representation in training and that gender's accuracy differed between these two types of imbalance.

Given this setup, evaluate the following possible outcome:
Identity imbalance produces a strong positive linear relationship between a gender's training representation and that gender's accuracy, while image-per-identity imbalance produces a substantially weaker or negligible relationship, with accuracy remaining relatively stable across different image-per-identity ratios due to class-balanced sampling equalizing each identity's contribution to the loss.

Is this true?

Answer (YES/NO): NO